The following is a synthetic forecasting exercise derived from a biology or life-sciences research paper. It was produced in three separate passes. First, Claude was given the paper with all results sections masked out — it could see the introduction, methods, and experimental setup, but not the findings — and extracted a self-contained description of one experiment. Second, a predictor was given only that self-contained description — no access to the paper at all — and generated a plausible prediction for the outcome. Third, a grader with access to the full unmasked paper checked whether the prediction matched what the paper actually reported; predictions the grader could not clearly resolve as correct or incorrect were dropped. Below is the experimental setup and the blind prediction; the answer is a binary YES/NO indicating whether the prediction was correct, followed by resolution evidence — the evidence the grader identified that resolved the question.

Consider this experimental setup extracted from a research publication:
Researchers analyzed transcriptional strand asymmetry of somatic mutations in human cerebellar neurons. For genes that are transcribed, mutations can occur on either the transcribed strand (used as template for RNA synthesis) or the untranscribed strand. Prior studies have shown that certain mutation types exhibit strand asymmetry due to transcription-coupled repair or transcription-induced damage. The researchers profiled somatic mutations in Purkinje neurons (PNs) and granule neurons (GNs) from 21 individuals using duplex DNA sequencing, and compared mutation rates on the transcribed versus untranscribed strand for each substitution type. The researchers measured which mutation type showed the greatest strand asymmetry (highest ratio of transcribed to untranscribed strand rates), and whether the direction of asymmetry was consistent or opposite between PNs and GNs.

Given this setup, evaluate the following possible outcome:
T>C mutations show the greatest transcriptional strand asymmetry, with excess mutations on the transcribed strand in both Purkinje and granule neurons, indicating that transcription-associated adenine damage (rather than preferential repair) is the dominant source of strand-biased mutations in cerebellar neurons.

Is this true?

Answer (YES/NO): YES